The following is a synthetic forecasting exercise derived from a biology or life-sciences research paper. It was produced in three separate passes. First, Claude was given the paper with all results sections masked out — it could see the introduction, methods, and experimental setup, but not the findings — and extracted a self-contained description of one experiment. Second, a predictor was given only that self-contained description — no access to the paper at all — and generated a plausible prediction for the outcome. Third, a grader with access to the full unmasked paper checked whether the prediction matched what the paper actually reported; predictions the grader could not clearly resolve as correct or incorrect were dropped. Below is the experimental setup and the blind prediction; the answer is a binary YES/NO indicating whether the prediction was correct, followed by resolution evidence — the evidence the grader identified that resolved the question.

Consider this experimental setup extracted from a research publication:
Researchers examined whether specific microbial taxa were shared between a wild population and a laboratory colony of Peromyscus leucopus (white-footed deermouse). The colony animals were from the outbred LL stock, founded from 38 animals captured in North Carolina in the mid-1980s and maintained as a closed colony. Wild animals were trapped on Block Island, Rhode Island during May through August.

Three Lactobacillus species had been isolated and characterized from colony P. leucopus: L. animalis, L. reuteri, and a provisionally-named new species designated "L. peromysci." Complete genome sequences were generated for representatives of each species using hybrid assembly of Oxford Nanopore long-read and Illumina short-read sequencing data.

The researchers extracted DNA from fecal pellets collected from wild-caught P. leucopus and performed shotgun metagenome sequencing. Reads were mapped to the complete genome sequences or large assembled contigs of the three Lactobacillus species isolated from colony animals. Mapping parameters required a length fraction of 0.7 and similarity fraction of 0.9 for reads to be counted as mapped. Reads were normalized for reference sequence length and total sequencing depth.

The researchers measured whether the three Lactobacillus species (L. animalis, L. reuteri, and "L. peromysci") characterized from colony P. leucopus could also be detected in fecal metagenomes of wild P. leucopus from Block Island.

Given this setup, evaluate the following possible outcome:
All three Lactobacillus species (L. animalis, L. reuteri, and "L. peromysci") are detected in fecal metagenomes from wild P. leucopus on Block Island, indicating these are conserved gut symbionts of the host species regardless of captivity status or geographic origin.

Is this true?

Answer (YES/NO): YES